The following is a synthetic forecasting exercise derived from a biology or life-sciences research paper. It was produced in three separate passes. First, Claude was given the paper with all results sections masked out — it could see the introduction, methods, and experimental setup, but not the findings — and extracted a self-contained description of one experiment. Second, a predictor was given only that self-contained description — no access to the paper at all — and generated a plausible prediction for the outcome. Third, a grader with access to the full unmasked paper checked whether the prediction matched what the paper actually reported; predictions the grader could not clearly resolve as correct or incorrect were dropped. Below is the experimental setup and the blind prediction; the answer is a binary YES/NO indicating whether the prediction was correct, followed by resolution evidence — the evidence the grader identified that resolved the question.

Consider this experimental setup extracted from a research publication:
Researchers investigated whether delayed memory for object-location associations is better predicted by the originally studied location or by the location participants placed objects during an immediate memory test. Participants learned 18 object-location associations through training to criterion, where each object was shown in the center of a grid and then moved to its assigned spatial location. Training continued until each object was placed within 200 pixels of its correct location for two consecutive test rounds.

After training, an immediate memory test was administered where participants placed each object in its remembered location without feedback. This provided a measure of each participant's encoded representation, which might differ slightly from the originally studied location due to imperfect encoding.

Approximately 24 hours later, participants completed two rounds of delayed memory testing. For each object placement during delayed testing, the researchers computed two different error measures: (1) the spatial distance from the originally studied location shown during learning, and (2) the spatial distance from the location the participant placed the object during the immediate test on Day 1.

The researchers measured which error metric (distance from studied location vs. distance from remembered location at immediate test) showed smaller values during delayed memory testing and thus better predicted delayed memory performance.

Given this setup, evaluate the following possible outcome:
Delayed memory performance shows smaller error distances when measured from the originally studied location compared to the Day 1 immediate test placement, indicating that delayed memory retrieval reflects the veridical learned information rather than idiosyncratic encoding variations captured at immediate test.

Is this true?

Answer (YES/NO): NO